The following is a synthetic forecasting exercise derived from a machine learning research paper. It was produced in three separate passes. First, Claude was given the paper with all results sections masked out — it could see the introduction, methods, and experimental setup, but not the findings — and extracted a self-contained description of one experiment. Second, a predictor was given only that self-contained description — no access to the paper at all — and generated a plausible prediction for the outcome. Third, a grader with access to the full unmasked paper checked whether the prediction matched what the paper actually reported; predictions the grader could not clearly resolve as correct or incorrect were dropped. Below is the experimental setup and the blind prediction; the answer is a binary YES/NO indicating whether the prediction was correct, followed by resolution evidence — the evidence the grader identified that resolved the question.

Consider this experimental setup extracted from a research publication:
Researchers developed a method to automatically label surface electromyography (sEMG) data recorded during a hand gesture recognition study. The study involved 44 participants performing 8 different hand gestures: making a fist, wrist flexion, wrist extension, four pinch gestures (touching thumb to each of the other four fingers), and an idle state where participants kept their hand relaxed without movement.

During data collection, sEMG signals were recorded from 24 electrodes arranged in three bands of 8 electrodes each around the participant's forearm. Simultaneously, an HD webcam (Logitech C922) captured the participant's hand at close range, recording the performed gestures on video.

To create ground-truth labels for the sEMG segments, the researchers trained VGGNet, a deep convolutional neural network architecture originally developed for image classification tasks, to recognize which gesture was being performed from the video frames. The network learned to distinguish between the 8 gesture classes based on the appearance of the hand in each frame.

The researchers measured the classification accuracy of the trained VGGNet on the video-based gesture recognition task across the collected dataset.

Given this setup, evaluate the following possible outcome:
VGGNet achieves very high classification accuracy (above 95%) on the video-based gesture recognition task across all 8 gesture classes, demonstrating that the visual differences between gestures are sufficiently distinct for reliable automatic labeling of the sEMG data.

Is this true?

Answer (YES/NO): YES